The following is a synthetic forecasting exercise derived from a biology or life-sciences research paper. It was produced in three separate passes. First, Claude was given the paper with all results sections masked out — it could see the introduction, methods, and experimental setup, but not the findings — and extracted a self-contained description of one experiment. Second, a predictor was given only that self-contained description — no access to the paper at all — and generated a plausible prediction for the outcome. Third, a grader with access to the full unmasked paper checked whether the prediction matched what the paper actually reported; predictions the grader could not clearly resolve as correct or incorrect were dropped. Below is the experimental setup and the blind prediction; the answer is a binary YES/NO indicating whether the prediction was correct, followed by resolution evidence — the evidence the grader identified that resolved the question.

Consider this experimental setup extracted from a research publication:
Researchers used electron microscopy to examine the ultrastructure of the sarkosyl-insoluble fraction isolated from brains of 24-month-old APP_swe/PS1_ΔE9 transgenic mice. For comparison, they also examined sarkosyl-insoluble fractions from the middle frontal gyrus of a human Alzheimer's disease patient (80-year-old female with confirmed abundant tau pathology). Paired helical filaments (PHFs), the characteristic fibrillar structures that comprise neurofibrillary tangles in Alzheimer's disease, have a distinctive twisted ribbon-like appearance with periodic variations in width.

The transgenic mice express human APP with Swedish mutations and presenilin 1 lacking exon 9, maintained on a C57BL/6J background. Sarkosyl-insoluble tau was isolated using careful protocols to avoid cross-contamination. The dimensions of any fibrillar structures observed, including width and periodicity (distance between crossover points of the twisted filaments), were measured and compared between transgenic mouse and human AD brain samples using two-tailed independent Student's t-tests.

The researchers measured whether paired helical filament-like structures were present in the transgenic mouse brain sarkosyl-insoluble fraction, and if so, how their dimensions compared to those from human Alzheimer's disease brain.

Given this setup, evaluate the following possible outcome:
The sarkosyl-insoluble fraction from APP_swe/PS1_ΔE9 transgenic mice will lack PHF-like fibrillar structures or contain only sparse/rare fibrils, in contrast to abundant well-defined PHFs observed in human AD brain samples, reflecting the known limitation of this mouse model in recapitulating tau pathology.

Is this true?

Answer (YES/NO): NO